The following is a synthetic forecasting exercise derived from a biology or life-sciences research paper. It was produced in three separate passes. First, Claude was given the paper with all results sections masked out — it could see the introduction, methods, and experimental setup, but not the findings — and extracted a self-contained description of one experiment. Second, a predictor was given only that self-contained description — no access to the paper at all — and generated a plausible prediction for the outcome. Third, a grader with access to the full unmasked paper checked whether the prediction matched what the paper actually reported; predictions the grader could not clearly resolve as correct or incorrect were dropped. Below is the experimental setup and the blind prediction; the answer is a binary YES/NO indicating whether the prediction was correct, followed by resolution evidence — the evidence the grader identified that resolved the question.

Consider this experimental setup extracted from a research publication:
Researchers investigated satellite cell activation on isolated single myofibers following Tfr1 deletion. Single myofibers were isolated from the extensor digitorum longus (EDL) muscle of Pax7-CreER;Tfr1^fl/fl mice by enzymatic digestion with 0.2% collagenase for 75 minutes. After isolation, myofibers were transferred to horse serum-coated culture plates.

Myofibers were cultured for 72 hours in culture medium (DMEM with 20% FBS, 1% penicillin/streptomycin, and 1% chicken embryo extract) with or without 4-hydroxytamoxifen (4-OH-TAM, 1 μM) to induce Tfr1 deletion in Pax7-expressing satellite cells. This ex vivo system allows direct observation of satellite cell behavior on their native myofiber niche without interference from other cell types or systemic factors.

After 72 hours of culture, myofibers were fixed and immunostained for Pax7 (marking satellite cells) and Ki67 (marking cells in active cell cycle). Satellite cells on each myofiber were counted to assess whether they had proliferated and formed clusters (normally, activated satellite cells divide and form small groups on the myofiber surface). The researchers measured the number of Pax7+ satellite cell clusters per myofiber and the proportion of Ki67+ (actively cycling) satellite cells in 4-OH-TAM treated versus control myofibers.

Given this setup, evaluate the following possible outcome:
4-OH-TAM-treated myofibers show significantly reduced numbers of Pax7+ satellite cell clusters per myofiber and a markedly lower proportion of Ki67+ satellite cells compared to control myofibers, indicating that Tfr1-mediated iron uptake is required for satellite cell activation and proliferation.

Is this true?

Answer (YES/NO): YES